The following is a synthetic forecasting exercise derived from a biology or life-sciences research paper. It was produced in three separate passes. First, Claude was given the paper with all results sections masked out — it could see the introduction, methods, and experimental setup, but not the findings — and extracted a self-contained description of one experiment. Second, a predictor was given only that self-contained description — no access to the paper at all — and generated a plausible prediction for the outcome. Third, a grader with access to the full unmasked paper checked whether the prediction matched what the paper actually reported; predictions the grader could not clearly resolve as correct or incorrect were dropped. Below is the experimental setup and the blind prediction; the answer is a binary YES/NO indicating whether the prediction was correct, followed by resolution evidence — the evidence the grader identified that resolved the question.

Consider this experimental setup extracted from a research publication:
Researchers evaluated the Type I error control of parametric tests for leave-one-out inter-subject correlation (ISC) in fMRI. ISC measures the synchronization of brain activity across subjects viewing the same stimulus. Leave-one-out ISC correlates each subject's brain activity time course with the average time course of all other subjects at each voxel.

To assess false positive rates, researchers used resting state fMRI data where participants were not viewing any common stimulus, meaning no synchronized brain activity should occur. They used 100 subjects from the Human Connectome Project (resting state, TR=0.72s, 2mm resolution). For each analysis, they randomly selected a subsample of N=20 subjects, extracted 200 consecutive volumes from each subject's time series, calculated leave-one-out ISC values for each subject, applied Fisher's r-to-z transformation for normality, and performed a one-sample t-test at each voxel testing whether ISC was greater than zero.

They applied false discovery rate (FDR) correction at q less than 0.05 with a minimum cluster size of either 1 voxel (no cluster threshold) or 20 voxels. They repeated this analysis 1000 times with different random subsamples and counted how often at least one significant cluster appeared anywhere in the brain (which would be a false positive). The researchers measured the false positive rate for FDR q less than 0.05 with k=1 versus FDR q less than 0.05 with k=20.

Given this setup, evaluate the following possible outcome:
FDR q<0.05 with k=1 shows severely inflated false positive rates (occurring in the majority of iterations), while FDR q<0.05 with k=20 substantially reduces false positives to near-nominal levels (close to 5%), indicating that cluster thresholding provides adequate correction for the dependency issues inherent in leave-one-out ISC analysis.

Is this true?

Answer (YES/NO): NO